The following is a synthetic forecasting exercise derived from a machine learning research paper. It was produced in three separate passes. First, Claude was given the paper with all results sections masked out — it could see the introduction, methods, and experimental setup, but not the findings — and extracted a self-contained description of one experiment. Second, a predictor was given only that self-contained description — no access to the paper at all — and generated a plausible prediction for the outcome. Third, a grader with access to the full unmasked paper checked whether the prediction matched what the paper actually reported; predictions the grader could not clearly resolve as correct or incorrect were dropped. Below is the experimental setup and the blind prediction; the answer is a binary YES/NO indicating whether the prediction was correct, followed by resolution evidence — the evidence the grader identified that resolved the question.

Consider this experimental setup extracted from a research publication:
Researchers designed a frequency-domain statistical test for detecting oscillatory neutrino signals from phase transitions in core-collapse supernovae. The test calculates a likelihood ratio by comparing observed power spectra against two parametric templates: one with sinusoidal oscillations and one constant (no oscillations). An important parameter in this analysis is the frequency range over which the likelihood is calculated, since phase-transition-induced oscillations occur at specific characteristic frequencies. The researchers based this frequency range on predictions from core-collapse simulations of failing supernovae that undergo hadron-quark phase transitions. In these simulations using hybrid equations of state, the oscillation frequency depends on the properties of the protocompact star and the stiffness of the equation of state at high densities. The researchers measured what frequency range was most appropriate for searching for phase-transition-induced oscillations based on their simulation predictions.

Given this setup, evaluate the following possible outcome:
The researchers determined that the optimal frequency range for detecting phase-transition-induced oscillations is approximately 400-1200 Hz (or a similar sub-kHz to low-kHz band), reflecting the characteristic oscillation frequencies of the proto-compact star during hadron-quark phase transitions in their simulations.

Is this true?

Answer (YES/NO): NO